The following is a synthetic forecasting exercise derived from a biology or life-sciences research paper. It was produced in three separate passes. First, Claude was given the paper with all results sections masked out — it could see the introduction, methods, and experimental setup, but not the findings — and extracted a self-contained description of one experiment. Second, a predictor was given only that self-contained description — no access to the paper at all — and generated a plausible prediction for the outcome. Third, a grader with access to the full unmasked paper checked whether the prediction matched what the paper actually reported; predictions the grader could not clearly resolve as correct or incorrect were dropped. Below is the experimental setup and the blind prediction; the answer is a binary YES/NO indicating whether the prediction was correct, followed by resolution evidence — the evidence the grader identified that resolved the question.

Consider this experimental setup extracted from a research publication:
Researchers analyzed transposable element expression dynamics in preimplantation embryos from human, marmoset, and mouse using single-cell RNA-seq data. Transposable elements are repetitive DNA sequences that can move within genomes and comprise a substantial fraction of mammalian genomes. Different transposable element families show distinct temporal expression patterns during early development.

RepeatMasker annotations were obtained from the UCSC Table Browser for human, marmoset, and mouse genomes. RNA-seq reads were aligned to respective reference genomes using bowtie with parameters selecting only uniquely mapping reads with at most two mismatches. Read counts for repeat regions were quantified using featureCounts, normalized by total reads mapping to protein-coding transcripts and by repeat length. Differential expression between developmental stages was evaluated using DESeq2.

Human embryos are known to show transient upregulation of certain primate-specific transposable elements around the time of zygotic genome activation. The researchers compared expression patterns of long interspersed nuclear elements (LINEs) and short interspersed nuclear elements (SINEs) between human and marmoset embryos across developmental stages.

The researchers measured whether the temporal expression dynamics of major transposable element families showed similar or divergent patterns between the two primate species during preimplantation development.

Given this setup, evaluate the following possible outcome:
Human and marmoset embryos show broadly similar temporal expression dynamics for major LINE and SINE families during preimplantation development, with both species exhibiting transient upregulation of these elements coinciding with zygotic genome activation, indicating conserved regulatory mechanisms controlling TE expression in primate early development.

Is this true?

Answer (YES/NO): NO